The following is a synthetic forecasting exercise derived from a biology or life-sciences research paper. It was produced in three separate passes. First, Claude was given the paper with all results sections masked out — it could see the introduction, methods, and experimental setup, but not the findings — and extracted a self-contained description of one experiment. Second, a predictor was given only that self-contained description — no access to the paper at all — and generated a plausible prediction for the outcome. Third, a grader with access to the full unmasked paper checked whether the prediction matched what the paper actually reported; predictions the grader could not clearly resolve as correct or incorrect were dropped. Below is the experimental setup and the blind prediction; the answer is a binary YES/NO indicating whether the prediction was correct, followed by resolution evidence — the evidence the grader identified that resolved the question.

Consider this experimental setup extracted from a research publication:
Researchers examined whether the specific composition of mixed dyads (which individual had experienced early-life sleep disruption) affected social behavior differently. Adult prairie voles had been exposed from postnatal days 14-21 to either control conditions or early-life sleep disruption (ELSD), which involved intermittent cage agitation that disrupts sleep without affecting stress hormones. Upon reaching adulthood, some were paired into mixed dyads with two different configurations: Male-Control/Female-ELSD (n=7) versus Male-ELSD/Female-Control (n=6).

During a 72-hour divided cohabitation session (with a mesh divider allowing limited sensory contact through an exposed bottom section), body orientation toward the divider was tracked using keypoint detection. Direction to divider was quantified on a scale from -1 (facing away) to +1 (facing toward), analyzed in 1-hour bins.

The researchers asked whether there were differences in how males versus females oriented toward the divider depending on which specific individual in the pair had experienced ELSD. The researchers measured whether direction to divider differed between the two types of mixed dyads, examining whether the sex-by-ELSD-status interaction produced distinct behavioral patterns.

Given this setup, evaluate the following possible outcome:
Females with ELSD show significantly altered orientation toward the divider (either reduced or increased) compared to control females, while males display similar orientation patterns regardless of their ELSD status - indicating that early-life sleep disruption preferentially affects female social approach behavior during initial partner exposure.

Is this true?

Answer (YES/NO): NO